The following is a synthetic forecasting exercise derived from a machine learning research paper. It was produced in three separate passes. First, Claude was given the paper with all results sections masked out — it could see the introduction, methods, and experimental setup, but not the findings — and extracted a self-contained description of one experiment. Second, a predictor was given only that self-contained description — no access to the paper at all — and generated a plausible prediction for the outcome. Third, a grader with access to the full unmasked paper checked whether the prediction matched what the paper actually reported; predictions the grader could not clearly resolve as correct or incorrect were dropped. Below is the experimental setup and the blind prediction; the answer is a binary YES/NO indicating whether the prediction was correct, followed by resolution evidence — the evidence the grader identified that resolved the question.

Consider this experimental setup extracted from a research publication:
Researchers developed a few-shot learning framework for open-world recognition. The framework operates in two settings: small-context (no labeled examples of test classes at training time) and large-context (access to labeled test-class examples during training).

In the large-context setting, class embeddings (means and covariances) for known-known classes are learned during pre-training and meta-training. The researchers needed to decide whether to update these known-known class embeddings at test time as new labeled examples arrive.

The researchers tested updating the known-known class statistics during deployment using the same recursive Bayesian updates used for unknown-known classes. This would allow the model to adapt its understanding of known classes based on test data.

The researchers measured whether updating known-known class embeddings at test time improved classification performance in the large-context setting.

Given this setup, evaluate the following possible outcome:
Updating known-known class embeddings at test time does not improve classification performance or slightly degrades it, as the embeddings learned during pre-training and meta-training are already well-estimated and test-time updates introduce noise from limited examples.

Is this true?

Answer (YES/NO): YES